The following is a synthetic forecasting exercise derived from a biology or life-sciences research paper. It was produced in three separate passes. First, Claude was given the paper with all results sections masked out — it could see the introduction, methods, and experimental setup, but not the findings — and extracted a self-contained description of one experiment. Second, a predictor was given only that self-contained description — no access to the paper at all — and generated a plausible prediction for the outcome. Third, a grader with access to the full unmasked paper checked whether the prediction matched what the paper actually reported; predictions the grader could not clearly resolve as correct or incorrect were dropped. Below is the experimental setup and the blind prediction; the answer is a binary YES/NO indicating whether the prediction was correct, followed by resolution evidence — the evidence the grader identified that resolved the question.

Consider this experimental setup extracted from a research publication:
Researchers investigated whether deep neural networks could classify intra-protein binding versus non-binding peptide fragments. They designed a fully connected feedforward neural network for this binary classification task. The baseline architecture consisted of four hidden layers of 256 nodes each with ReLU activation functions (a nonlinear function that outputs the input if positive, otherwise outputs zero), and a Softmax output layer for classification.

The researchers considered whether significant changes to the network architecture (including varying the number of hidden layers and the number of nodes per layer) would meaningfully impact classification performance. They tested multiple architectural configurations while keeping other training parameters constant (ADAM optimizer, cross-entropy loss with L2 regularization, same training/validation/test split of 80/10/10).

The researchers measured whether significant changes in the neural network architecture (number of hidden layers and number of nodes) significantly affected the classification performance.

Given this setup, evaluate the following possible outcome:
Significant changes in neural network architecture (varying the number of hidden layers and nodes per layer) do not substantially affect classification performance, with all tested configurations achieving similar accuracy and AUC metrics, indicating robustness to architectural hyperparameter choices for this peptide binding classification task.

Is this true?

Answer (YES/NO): YES